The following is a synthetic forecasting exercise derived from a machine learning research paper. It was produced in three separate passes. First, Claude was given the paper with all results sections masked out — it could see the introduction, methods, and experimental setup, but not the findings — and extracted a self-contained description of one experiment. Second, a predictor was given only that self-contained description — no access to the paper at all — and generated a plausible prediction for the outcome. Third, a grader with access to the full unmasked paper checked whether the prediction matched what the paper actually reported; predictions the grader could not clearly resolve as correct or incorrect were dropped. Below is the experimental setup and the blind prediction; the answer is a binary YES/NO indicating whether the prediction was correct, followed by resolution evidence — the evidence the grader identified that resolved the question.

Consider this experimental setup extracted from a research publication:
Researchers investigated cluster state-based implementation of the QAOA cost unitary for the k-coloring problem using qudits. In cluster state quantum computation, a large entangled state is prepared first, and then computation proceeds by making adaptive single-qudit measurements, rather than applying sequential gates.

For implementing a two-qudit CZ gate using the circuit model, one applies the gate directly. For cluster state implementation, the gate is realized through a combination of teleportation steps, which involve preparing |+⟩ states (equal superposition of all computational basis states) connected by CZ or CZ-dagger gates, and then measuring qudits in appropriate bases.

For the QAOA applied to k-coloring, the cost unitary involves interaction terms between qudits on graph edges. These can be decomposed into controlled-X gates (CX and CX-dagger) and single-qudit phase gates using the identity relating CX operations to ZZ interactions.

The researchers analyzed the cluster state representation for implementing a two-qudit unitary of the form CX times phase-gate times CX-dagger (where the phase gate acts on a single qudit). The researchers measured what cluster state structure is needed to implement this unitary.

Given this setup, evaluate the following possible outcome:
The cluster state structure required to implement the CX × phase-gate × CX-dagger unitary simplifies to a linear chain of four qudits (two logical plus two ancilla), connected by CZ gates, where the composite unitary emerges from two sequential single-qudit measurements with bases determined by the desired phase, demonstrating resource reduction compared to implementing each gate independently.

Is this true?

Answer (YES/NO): NO